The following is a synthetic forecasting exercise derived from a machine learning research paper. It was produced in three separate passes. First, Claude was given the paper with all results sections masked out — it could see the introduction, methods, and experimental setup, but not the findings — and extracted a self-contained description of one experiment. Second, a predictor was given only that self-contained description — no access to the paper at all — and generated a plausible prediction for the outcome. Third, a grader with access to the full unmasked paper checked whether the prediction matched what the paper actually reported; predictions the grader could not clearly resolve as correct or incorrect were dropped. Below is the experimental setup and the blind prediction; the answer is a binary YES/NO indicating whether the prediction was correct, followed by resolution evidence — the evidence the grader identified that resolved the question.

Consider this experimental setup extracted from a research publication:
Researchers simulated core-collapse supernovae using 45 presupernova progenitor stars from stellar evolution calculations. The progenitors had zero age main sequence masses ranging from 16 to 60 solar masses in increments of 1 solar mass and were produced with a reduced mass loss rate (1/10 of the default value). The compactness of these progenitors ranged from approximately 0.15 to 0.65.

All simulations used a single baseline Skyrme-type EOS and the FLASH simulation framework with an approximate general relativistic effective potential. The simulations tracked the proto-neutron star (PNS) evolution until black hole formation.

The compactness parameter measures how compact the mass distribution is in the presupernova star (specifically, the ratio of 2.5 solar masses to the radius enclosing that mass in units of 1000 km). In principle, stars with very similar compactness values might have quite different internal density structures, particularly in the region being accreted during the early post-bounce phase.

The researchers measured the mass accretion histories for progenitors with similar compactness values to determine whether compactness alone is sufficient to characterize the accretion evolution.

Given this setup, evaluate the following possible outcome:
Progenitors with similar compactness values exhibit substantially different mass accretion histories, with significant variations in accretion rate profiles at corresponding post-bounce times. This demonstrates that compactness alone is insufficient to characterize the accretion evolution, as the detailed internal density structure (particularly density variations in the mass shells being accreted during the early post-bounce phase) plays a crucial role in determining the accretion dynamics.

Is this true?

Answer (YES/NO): YES